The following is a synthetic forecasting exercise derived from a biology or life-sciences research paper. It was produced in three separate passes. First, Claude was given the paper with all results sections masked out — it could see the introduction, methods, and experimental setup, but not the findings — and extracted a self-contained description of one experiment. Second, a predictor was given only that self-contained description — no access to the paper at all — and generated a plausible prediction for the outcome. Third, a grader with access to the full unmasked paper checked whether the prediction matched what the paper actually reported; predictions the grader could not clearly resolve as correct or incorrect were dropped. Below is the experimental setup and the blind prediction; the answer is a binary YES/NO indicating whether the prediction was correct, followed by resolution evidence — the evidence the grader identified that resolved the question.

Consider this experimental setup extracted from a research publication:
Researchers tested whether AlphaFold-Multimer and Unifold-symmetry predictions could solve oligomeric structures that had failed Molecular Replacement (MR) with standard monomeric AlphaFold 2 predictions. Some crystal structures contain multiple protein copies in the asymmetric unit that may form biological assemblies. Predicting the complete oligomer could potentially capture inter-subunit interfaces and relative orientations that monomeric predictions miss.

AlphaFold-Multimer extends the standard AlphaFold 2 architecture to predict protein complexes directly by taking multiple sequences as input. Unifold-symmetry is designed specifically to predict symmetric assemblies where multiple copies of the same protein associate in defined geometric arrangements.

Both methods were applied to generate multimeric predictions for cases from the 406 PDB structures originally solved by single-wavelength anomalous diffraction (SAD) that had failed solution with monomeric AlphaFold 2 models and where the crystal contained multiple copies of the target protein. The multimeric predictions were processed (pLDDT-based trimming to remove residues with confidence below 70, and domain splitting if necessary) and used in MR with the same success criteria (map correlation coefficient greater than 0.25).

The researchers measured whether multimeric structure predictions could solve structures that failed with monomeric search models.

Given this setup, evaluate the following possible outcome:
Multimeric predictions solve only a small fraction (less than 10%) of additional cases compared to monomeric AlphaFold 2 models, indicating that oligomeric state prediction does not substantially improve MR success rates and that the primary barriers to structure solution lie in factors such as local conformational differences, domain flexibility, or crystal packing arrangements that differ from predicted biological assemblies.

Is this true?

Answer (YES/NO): YES